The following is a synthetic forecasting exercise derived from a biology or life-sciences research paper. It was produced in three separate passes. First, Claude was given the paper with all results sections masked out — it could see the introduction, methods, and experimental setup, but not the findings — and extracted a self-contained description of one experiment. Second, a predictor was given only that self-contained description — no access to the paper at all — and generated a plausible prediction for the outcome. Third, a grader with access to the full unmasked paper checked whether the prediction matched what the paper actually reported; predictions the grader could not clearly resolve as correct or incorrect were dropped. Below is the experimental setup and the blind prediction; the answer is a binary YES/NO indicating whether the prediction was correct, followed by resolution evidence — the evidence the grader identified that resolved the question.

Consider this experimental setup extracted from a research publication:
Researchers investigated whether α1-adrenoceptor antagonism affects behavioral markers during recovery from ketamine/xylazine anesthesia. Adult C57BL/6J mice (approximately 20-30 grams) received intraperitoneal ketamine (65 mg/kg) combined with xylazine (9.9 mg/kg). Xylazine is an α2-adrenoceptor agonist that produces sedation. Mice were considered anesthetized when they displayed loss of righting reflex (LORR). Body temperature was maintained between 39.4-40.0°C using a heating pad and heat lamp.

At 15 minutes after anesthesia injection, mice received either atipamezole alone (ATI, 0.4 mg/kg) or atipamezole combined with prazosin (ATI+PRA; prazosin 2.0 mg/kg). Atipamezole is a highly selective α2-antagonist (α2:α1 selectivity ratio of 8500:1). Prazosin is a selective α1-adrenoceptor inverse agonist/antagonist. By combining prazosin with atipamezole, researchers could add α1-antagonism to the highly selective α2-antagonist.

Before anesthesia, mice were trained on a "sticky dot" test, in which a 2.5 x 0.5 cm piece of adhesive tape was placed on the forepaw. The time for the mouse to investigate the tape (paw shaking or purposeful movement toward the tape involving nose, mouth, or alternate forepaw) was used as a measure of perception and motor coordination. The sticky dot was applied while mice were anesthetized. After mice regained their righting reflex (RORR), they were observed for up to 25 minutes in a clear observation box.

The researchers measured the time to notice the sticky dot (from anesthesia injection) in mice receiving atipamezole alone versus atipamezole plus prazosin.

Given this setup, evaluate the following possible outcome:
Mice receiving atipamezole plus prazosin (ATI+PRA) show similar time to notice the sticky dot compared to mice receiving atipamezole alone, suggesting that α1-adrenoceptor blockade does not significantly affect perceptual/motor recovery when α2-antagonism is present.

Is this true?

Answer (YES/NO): NO